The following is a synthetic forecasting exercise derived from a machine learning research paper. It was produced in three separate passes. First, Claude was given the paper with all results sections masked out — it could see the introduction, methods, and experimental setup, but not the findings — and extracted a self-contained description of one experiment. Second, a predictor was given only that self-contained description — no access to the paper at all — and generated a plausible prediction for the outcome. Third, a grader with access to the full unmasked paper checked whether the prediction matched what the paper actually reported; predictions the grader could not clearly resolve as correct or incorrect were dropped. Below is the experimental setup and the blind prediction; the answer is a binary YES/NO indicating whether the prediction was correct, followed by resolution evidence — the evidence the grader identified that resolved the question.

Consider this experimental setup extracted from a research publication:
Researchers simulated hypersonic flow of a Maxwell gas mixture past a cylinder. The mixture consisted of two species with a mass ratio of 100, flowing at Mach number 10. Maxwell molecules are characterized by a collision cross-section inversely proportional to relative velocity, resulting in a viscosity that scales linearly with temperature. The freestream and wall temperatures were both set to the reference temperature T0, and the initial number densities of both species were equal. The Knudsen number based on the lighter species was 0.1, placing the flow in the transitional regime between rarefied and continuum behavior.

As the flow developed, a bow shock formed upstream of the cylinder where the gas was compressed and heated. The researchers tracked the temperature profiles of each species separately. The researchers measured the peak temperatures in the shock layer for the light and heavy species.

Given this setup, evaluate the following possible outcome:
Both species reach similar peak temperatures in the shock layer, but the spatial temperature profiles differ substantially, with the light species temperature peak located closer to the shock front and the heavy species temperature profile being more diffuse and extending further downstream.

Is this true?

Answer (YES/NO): NO